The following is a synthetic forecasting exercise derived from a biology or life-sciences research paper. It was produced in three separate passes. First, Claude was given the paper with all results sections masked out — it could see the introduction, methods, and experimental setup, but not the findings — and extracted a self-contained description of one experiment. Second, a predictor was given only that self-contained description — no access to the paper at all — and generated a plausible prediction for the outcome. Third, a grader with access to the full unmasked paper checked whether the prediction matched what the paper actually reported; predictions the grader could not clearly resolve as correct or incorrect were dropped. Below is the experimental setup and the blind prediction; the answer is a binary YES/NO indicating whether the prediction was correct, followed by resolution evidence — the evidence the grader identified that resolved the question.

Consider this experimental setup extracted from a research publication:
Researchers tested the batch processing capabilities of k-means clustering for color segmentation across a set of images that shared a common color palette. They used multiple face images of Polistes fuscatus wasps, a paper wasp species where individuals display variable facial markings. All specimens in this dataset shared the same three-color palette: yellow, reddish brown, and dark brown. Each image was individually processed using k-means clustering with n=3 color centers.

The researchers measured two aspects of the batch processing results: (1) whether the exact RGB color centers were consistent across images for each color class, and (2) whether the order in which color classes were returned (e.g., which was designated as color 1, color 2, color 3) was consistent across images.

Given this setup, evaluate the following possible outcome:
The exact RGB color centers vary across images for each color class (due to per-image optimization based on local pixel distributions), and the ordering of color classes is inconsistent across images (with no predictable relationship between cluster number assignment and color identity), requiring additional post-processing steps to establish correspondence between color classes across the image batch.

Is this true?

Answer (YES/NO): YES